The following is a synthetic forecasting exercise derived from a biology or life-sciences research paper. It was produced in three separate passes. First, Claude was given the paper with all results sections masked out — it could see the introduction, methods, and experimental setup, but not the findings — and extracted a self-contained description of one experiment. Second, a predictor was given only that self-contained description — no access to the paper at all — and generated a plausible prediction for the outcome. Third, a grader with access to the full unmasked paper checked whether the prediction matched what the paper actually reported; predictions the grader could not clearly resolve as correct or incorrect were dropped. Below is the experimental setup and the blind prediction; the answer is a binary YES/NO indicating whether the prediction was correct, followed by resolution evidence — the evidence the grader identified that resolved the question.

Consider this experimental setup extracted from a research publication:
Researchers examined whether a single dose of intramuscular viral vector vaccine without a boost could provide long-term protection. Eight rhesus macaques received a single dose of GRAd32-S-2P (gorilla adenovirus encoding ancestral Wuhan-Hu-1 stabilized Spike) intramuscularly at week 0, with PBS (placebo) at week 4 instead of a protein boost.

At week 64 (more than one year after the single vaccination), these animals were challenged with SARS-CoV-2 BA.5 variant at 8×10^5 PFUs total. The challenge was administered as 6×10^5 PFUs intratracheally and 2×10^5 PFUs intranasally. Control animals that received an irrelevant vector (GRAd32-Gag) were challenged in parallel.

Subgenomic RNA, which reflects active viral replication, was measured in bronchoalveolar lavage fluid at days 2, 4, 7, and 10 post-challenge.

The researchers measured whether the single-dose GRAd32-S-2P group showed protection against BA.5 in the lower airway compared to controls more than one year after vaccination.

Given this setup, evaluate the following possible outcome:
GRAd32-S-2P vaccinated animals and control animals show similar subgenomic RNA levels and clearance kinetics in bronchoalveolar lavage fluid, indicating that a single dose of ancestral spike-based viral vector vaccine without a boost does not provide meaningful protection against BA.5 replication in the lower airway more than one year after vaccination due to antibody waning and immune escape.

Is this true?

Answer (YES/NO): NO